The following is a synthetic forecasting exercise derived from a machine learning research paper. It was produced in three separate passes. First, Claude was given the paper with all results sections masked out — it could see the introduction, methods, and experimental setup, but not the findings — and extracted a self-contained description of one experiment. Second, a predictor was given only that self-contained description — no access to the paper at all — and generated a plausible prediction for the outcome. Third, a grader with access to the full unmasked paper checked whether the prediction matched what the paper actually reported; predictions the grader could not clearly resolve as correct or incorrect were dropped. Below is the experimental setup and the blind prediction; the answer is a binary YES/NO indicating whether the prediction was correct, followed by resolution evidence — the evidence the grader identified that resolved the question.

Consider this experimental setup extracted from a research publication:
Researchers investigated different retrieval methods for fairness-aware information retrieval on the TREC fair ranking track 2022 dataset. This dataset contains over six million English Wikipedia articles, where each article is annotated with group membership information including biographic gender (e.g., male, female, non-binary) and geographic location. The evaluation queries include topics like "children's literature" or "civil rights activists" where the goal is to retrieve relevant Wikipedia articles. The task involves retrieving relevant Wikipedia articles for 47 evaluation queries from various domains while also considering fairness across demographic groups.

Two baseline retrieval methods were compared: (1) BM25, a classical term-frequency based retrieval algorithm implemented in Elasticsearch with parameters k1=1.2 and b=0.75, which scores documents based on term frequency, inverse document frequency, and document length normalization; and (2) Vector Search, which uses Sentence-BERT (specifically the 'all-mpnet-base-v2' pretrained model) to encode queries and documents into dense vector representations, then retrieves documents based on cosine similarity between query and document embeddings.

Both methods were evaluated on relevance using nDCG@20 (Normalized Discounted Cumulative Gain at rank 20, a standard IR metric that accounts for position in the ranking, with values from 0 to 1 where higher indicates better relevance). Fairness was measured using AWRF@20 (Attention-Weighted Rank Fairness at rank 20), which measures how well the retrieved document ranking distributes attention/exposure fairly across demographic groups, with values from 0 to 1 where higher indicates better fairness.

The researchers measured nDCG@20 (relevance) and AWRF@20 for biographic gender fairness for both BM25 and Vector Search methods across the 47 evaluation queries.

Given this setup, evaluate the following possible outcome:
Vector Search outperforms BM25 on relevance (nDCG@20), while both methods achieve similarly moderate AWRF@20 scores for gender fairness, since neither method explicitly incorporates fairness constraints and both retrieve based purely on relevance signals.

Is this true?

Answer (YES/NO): NO